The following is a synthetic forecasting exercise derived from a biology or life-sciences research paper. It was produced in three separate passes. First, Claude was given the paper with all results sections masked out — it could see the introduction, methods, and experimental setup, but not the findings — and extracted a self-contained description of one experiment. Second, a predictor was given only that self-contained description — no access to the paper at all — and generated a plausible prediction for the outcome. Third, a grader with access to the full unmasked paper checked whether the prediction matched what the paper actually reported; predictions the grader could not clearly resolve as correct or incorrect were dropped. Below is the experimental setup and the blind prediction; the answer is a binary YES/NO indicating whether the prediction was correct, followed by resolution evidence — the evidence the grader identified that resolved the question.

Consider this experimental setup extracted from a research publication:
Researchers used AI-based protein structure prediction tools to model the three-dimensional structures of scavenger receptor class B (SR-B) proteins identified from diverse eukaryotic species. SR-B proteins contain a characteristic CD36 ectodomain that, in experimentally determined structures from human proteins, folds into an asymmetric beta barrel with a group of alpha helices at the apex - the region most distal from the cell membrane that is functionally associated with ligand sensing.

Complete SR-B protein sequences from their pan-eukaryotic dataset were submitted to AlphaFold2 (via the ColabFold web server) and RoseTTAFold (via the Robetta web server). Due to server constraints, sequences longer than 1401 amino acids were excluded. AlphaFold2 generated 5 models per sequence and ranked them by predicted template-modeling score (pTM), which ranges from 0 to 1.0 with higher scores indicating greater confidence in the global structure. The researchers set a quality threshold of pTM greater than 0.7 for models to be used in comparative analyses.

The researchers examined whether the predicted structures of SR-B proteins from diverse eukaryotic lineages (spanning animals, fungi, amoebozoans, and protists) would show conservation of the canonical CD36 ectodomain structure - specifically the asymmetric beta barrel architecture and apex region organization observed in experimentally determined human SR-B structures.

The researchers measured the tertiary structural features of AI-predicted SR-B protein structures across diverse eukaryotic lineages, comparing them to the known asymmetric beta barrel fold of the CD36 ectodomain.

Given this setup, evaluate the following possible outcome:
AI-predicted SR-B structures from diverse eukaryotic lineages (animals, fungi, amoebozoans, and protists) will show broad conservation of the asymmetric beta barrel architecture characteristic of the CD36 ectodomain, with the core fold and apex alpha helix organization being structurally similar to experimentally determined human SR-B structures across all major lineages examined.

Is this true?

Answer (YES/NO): NO